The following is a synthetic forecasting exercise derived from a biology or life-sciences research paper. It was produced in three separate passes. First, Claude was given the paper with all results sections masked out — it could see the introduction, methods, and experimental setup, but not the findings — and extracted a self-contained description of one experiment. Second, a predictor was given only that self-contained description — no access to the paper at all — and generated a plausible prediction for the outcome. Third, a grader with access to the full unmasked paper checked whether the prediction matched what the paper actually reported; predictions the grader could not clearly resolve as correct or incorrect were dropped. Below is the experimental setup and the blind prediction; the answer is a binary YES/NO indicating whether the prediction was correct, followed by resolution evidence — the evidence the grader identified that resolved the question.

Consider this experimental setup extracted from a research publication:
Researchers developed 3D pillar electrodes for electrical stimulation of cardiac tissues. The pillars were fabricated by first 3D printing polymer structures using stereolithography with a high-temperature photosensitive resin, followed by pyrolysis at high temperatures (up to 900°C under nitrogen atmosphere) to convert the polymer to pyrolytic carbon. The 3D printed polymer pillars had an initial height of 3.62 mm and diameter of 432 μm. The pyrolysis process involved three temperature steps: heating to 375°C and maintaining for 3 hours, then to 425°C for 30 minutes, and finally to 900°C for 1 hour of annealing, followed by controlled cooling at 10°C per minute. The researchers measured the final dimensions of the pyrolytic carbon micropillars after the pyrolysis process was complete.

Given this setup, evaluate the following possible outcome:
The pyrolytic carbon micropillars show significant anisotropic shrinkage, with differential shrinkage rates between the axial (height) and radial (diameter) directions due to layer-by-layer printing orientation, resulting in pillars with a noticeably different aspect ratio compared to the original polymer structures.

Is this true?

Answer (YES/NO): NO